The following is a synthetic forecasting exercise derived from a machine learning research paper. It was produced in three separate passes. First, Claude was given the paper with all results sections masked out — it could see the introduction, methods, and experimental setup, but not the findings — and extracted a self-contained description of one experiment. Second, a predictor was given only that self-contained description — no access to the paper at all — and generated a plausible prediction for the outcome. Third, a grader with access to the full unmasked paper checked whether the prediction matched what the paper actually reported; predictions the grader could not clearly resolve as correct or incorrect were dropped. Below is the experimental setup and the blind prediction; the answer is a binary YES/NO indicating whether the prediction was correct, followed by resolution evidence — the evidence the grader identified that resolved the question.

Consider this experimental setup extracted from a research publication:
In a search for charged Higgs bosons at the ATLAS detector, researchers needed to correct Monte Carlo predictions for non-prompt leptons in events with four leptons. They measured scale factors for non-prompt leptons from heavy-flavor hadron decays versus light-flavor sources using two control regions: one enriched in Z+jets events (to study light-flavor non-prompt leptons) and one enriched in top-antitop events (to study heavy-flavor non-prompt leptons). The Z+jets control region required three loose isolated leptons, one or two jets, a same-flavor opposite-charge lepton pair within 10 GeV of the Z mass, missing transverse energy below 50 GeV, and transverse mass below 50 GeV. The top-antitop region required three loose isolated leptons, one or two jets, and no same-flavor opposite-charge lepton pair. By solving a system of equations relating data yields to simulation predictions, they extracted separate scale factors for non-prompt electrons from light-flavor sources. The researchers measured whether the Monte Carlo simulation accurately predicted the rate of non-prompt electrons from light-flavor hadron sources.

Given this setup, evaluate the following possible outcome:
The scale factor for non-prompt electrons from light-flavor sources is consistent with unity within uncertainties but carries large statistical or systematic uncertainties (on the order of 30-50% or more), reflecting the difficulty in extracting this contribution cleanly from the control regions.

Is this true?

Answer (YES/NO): NO